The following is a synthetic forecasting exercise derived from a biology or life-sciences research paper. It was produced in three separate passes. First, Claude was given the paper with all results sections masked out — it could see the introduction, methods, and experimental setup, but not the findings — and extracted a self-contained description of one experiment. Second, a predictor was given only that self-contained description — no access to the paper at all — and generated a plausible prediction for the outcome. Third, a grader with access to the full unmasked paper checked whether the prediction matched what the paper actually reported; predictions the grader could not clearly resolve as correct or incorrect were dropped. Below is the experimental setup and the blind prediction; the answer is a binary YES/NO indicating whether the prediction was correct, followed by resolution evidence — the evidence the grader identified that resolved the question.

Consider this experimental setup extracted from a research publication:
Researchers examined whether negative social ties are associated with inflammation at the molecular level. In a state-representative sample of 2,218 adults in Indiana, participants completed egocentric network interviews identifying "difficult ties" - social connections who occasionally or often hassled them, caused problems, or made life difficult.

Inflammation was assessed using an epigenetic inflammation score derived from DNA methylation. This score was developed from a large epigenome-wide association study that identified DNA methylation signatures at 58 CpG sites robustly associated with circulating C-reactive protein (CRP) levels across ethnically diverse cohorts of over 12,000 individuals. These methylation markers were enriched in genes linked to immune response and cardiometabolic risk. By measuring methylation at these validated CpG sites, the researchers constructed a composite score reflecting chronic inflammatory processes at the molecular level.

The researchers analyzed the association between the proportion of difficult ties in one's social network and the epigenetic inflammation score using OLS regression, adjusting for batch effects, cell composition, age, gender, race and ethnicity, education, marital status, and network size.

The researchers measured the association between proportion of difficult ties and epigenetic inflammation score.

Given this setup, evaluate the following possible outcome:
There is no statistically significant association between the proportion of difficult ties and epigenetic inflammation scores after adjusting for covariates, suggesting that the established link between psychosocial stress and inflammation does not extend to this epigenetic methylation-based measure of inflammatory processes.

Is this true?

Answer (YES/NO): NO